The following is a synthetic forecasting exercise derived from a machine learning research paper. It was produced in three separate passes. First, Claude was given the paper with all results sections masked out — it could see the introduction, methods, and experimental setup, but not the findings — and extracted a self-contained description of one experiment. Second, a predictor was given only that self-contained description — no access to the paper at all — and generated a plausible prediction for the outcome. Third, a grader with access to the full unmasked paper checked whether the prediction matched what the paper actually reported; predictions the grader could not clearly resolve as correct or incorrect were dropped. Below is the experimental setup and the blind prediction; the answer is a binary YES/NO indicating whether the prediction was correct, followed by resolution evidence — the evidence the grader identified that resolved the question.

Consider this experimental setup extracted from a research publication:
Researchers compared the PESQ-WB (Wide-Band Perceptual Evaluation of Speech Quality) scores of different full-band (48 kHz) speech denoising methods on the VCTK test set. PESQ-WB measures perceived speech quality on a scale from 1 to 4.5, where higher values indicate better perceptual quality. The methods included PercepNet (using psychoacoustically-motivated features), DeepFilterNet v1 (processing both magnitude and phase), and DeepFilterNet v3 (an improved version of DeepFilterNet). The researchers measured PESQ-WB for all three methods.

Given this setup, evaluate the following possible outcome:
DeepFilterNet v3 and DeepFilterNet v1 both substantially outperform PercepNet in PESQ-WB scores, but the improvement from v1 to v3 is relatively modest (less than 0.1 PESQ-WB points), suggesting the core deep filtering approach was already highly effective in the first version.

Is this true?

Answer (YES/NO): NO